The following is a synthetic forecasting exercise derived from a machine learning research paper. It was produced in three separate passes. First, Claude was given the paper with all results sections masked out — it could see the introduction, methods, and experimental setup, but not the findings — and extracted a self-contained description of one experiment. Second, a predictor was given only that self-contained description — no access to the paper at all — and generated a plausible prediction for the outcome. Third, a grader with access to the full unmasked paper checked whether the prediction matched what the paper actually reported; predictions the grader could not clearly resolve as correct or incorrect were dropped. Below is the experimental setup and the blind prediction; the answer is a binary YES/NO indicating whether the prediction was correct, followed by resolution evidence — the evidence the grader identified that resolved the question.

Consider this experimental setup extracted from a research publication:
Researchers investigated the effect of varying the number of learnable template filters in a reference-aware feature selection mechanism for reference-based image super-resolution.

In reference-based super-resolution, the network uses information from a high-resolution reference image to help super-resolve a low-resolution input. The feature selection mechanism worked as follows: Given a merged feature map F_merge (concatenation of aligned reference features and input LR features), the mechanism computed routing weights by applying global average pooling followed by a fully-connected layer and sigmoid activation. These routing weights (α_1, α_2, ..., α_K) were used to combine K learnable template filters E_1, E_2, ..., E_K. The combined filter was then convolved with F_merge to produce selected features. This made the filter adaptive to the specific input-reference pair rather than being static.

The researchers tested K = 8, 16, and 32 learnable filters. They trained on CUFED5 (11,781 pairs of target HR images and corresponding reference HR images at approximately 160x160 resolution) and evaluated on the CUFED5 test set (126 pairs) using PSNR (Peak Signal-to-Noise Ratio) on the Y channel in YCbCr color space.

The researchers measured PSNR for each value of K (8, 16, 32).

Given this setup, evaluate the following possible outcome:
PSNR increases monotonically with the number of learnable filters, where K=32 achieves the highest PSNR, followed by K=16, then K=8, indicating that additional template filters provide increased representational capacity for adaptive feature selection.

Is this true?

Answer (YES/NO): NO